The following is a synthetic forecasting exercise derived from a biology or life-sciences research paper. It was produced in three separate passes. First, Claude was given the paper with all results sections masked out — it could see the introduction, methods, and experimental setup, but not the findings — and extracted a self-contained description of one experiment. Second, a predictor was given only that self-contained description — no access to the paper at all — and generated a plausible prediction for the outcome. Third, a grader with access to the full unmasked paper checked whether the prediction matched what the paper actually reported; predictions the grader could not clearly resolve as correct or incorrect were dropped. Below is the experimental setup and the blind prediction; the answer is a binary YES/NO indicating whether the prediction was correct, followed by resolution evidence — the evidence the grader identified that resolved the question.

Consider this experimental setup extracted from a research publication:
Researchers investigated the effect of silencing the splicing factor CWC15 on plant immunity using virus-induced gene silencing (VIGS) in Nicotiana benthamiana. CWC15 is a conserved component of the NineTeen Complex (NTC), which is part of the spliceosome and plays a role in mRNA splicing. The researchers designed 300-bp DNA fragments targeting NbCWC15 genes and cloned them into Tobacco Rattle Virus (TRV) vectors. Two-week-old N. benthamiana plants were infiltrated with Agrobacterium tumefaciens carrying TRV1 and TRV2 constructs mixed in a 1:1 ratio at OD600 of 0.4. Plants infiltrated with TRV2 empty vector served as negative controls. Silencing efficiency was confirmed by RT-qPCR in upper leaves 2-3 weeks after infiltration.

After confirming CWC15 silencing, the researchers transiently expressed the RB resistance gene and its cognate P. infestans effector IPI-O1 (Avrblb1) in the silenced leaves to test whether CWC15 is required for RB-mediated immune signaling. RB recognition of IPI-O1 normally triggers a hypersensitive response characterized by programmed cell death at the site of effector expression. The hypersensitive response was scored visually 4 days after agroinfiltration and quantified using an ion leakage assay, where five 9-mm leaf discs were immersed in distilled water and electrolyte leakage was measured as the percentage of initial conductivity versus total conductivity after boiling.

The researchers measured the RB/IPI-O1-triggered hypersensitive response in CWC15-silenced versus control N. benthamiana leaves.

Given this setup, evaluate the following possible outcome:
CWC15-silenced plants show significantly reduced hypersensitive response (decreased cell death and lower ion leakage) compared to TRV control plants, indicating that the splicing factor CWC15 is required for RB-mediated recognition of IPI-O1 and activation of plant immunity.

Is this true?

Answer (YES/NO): YES